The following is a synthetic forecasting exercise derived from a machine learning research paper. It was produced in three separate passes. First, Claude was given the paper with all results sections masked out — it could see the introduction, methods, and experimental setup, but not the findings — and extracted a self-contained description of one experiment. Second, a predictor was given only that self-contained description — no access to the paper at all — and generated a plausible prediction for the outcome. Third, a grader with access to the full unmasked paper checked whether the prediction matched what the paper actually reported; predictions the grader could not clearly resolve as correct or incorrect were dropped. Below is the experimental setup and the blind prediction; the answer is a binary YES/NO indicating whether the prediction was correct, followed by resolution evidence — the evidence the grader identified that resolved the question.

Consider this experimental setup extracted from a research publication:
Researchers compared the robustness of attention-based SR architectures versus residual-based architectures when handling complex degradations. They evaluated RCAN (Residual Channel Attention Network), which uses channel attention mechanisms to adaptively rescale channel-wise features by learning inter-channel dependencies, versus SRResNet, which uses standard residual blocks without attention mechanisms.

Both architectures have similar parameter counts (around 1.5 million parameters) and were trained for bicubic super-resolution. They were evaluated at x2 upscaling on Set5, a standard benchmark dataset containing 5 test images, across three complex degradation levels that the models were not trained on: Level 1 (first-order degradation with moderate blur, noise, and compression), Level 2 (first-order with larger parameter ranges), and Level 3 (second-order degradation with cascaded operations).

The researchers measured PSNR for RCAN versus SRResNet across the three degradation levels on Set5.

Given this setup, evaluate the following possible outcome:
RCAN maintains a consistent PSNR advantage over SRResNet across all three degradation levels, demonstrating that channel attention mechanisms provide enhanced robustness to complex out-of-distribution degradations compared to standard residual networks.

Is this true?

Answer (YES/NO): NO